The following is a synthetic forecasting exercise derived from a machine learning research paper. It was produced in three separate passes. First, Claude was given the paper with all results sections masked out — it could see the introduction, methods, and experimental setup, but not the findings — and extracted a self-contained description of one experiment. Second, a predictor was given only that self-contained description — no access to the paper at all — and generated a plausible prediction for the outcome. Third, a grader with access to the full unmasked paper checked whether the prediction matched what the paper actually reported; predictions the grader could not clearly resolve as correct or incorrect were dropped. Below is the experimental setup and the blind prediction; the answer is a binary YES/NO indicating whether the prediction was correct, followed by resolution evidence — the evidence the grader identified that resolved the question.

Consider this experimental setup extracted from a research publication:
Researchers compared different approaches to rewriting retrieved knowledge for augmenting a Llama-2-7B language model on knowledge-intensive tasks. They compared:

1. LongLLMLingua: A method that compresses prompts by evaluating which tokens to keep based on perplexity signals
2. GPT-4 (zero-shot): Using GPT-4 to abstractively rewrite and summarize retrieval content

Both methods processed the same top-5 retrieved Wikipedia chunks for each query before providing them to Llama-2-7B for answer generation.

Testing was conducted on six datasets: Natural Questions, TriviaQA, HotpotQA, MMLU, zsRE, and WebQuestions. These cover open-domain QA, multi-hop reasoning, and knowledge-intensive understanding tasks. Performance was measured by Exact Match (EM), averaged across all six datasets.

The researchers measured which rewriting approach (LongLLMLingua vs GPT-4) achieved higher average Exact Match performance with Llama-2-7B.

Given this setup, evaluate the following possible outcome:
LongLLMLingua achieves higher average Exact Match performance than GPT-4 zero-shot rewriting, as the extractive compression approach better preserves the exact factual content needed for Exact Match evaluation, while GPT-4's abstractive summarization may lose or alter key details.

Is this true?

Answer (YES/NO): NO